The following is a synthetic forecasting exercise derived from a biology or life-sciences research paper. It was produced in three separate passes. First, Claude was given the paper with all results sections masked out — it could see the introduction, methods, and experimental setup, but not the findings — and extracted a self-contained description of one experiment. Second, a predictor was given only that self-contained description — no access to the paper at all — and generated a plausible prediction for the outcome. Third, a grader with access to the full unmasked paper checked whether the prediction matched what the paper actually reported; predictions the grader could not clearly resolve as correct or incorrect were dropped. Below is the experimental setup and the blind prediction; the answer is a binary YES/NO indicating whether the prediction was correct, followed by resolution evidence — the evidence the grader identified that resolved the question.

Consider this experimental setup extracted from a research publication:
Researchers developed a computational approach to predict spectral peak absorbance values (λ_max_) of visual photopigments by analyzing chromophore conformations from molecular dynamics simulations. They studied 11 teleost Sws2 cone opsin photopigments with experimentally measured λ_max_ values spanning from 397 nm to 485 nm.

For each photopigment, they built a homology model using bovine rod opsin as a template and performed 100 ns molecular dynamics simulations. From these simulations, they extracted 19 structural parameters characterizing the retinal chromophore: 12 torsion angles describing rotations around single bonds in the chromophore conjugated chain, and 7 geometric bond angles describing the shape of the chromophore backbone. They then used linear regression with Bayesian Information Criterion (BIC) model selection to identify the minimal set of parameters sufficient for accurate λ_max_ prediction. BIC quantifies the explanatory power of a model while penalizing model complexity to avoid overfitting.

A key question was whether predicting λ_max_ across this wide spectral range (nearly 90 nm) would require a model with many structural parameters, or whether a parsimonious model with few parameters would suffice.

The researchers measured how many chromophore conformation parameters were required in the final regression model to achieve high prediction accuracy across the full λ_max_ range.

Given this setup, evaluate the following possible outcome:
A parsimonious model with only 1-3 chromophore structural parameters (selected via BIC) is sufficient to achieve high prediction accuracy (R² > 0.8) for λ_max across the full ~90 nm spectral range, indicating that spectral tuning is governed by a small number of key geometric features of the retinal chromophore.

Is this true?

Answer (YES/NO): YES